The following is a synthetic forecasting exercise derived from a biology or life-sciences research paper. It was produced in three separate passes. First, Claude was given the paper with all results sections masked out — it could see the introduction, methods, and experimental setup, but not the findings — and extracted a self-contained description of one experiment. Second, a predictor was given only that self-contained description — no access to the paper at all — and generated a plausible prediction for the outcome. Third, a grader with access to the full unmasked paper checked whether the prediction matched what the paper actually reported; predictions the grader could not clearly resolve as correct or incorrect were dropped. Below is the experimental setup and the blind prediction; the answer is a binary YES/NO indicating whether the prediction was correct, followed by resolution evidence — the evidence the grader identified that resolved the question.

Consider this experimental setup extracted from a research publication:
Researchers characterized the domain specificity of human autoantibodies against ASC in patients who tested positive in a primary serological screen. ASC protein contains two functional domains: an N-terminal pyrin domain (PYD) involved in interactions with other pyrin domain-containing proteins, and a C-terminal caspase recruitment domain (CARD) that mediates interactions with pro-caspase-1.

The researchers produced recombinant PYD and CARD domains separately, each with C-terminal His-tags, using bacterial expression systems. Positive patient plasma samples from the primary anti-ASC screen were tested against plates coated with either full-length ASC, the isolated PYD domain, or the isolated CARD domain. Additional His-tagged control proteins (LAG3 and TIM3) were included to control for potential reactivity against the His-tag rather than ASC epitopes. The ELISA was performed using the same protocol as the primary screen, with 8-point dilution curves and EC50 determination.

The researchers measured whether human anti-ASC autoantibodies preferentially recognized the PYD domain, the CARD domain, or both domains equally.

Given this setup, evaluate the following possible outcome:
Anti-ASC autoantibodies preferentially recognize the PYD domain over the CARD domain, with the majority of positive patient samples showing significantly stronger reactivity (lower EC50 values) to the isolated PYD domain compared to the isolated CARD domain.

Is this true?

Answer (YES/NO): NO